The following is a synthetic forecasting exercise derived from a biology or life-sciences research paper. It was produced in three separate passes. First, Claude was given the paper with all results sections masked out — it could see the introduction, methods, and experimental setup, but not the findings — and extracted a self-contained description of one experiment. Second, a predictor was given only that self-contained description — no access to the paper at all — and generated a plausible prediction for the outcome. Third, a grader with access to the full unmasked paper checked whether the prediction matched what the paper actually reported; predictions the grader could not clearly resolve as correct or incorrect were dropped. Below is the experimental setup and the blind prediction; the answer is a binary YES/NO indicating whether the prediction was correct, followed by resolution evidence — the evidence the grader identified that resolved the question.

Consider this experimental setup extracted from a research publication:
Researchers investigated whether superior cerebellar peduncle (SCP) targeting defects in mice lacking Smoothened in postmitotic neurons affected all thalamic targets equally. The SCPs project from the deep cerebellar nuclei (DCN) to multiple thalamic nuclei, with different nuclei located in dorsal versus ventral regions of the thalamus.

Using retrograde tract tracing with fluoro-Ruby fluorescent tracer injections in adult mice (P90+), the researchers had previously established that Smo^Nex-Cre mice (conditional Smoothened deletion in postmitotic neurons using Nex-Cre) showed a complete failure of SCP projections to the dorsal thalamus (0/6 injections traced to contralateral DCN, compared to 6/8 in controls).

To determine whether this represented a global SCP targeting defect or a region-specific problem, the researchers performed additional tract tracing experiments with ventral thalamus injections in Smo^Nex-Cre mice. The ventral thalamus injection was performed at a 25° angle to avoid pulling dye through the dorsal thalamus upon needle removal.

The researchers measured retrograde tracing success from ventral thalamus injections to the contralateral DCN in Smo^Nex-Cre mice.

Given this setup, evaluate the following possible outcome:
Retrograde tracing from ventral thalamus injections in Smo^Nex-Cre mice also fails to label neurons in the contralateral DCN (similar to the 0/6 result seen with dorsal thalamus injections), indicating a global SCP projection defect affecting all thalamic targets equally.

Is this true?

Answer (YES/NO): NO